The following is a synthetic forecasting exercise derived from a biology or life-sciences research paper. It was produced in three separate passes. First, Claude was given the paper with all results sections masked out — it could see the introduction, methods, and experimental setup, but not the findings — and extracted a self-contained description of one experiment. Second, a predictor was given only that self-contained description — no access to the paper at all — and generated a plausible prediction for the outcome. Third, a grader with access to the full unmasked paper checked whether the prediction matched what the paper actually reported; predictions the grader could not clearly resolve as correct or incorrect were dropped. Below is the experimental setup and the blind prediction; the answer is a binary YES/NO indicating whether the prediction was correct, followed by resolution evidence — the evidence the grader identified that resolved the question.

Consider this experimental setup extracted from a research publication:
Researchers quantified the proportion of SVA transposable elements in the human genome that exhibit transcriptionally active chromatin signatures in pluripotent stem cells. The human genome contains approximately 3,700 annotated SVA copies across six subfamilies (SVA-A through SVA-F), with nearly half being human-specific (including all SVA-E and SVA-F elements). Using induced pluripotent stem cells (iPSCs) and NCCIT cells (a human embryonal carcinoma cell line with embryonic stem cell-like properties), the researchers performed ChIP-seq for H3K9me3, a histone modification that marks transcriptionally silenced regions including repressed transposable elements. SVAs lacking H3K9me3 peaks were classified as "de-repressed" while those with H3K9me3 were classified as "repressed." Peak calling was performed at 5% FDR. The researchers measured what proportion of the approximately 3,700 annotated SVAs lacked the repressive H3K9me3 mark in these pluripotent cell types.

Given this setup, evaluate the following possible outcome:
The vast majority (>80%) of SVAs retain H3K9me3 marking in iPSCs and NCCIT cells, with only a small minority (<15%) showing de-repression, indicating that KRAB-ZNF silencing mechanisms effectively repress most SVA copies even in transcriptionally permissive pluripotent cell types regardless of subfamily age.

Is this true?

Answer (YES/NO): NO